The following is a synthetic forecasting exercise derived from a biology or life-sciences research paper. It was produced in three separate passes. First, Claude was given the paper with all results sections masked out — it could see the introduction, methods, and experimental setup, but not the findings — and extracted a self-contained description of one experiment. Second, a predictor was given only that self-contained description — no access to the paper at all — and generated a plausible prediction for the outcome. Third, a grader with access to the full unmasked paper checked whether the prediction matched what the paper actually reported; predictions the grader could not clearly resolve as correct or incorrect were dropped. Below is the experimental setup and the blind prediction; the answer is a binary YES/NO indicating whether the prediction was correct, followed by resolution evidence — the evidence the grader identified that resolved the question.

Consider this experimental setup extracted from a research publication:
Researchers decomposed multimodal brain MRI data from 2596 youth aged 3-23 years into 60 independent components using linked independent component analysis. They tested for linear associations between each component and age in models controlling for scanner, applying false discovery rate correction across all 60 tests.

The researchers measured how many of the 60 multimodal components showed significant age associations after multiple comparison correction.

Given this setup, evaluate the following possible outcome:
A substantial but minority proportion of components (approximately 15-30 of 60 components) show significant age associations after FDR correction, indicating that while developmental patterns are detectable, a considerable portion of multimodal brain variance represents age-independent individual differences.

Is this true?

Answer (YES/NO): YES